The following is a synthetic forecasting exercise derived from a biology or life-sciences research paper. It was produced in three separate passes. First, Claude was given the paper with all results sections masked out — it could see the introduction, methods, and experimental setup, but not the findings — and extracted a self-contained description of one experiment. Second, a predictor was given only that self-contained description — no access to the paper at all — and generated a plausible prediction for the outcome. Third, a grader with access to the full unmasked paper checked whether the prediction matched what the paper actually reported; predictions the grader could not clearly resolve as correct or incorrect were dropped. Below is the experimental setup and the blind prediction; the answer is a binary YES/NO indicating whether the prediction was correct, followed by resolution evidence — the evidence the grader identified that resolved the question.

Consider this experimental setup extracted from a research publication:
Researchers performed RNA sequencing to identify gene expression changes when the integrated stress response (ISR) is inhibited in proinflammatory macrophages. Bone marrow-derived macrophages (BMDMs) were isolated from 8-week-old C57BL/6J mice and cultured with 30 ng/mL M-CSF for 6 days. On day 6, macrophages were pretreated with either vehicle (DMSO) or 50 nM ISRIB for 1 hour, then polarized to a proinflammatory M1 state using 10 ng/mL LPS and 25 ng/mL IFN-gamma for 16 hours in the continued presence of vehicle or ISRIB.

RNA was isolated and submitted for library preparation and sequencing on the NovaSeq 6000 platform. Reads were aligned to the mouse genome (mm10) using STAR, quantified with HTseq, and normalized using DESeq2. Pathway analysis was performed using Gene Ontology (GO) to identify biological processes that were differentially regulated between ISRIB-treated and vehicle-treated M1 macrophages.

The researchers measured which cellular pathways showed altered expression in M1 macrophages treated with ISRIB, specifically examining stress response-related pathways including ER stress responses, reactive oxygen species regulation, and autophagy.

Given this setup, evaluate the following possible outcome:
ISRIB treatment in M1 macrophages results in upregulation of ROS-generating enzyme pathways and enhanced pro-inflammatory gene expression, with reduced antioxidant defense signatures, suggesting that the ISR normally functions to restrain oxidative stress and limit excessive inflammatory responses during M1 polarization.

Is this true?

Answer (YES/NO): NO